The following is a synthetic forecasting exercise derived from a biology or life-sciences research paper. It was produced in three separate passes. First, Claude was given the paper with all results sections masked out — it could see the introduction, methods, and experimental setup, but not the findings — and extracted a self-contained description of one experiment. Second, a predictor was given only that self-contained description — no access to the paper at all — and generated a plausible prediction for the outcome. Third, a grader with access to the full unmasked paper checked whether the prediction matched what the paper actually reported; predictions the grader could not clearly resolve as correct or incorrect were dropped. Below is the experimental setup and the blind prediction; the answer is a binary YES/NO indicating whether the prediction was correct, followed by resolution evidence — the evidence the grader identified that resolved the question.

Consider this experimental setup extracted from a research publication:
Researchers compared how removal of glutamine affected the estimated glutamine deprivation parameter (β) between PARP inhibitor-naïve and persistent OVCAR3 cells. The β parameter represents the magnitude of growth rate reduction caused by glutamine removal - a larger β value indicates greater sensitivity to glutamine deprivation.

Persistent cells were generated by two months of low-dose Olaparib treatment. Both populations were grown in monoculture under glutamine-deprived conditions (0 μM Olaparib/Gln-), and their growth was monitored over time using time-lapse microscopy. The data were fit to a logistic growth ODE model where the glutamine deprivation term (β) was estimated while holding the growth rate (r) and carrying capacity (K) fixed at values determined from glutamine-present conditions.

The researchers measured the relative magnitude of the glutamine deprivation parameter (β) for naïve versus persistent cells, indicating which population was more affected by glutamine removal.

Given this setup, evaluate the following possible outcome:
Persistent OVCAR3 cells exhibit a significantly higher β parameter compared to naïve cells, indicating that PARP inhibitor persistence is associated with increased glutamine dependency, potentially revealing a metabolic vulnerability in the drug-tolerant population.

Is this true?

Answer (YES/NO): NO